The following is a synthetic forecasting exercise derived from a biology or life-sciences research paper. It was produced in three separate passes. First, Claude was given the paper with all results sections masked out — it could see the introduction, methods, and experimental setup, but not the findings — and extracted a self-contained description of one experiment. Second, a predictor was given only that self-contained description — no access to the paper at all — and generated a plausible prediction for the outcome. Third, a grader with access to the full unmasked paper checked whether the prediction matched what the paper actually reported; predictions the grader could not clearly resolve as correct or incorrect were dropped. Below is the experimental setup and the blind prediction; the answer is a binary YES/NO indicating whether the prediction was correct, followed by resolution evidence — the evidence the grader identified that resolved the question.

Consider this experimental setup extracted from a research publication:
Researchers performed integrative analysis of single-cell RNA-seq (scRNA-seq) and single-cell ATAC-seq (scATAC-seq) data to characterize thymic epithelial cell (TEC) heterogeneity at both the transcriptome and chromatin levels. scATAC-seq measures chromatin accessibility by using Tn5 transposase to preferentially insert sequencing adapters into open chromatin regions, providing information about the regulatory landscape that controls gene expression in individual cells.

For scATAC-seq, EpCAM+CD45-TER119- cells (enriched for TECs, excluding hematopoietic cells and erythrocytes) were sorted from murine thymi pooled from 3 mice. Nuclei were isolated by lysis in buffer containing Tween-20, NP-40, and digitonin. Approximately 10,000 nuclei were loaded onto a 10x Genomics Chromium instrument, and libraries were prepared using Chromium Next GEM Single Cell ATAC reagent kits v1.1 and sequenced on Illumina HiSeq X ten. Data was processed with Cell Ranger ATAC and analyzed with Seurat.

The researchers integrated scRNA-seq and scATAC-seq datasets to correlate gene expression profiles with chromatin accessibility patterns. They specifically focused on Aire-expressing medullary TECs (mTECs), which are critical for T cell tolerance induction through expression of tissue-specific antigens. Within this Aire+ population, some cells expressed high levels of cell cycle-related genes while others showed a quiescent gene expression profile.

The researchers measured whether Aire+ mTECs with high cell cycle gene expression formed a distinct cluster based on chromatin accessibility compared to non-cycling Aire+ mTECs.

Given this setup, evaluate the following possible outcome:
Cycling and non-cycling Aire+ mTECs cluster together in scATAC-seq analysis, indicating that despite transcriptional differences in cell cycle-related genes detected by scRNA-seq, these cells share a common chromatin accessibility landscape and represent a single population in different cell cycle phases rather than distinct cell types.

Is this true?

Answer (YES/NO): NO